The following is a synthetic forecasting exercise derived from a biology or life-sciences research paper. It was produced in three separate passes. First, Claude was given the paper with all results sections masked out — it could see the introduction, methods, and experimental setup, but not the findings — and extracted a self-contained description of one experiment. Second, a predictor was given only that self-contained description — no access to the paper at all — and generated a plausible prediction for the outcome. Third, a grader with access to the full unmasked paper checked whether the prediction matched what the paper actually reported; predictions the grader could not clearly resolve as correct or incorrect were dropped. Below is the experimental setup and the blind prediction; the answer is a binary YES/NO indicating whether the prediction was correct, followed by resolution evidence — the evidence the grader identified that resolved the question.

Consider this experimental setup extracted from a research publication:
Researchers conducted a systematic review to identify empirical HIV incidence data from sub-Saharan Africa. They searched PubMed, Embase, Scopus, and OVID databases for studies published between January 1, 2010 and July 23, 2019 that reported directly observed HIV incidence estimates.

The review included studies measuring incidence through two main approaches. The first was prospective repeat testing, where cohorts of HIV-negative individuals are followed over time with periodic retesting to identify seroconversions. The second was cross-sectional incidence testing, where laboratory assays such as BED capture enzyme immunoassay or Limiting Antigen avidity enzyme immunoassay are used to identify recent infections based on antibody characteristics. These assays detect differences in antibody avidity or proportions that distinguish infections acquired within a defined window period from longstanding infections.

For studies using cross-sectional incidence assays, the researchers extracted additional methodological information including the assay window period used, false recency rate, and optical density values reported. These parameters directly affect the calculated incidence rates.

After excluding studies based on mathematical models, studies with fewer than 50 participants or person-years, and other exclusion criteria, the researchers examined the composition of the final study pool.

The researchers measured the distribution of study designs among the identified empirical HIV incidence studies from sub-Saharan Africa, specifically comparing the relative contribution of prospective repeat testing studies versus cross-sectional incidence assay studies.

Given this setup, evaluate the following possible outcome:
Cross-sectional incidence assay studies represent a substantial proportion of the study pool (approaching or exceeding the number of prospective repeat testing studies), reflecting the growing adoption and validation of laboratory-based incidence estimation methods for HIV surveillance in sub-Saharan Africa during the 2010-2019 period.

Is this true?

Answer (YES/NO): NO